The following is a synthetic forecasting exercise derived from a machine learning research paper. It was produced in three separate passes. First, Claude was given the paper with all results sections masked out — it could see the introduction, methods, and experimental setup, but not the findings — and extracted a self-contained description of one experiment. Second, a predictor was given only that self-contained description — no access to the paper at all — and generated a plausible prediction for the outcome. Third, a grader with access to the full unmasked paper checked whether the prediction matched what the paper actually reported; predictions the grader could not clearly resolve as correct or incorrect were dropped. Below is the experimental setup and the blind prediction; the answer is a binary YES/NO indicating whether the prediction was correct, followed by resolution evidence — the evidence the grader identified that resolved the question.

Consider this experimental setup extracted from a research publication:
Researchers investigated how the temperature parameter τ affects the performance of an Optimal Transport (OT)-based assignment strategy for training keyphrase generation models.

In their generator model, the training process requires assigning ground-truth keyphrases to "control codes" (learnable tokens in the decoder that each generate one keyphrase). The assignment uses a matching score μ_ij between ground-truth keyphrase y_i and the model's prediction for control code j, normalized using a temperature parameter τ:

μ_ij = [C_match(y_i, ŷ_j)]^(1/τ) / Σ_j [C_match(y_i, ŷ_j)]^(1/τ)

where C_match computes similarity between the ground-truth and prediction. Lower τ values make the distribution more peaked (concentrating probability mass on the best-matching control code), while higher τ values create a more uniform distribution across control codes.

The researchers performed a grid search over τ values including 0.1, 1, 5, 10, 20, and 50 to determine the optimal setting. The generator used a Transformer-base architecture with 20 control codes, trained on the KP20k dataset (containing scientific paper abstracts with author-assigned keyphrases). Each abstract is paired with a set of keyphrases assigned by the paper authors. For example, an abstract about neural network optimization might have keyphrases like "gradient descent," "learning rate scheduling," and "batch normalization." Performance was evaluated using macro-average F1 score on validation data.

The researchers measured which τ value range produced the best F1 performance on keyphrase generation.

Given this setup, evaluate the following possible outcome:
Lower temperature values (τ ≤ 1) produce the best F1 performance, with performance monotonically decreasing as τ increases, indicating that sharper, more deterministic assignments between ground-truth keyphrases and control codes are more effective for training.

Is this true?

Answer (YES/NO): NO